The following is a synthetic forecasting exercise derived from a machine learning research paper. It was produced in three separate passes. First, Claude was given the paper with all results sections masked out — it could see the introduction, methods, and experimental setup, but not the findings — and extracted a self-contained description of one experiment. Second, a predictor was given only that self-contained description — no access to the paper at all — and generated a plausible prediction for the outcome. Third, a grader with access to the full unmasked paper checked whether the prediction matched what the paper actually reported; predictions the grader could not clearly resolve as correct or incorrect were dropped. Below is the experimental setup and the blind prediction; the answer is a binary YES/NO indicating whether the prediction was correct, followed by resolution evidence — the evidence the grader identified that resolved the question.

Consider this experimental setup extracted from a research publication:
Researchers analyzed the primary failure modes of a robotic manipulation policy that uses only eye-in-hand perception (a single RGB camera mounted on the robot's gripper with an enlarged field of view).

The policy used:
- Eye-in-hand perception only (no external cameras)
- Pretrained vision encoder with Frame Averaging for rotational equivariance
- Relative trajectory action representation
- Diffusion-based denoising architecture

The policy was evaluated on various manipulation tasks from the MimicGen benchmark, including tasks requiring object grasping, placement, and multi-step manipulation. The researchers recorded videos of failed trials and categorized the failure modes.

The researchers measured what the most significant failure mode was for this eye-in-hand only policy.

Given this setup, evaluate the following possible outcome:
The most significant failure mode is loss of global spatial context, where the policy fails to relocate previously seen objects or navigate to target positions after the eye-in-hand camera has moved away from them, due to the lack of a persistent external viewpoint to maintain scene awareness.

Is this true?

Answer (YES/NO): NO